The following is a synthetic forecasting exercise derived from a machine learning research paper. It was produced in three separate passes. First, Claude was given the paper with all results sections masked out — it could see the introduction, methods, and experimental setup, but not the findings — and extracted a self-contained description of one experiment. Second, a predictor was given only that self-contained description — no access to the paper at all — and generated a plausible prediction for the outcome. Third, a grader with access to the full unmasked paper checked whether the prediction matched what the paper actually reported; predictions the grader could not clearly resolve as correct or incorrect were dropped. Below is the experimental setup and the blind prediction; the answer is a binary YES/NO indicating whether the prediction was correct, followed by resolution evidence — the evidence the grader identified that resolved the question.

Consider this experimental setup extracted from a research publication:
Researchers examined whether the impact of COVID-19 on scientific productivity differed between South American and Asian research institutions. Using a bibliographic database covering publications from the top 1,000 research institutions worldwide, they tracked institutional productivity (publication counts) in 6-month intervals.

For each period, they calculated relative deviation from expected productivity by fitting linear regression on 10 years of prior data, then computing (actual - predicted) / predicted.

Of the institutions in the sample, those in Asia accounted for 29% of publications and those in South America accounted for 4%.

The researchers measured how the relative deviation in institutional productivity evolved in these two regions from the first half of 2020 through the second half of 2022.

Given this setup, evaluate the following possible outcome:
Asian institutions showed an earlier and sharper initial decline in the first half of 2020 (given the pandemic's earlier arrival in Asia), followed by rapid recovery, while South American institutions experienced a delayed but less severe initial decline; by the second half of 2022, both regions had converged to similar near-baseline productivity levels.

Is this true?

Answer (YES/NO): NO